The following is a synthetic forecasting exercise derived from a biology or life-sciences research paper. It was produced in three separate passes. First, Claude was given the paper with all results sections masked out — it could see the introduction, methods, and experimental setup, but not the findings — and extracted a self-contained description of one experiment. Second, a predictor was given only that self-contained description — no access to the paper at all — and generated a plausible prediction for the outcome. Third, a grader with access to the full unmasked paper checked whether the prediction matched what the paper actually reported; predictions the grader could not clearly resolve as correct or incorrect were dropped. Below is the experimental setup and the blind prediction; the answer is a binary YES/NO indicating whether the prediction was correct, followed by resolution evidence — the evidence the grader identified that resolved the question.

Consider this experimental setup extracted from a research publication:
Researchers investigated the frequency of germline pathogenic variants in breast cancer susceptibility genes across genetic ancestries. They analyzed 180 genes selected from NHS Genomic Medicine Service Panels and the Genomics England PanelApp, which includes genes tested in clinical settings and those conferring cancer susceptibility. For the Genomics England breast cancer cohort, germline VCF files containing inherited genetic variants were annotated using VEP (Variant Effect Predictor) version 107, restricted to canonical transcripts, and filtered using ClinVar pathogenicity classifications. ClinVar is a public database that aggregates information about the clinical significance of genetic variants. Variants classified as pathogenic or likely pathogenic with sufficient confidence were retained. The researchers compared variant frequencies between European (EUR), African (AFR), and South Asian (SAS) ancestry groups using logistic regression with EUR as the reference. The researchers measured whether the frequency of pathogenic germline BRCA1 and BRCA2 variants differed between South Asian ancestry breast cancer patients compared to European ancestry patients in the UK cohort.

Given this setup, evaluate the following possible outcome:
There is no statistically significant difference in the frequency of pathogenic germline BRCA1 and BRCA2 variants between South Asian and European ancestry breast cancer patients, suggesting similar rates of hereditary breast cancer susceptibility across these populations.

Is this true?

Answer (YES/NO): NO